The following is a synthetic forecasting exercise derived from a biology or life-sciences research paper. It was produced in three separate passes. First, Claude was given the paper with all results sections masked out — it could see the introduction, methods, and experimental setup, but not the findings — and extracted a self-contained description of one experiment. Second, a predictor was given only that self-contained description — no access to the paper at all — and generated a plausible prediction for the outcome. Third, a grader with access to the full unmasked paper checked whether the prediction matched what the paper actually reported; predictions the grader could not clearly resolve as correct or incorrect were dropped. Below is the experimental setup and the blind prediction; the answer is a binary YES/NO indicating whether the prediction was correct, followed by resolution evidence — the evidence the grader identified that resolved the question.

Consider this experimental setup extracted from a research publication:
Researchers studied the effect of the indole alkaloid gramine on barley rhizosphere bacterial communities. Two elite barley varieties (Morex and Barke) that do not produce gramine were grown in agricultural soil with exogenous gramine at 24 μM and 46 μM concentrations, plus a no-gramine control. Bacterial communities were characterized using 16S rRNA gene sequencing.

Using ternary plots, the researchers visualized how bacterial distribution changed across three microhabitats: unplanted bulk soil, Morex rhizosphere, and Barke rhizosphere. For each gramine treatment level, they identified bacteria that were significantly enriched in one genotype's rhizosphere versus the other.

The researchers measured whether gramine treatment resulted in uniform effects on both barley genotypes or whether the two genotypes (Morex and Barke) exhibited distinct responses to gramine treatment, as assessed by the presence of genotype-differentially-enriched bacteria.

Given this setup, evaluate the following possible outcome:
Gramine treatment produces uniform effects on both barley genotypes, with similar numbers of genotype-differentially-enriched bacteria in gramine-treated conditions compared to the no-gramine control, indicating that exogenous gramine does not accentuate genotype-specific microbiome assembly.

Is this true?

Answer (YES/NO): NO